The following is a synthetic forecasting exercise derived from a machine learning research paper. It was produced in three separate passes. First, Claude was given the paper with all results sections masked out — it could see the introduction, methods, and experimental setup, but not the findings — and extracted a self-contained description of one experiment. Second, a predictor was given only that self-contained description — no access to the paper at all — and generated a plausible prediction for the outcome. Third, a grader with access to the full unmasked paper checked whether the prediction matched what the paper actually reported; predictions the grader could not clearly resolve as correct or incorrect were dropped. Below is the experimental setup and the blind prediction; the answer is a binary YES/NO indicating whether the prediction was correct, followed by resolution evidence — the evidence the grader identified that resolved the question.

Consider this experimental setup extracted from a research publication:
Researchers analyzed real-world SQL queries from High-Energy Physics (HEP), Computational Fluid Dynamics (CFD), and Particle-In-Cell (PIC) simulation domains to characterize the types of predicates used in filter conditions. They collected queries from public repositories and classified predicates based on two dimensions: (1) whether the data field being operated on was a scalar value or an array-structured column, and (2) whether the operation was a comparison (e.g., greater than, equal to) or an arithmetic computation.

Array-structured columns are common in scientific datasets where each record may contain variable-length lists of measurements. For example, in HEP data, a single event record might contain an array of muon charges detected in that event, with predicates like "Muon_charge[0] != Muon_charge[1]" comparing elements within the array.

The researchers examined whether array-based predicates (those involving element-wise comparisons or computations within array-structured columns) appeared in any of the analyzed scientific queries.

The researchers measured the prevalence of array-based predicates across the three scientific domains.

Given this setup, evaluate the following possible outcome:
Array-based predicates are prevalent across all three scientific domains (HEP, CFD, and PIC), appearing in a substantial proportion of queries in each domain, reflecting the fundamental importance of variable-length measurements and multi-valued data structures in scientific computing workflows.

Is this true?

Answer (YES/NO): NO